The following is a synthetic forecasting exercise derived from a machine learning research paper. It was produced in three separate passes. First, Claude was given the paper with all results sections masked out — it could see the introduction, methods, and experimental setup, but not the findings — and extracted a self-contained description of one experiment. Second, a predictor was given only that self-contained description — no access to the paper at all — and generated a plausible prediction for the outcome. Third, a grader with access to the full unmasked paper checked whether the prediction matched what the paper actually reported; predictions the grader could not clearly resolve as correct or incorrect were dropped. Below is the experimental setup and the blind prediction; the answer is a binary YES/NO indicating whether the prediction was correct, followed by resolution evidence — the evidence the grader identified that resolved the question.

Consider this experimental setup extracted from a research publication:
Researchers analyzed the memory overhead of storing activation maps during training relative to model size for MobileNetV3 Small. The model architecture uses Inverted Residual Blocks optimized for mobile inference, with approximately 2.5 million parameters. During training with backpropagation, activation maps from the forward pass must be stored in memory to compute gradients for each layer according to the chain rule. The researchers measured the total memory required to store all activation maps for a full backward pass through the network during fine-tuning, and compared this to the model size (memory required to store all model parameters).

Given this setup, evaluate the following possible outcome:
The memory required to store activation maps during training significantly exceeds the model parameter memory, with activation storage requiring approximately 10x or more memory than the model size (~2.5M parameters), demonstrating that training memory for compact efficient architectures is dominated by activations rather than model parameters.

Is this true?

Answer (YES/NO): YES